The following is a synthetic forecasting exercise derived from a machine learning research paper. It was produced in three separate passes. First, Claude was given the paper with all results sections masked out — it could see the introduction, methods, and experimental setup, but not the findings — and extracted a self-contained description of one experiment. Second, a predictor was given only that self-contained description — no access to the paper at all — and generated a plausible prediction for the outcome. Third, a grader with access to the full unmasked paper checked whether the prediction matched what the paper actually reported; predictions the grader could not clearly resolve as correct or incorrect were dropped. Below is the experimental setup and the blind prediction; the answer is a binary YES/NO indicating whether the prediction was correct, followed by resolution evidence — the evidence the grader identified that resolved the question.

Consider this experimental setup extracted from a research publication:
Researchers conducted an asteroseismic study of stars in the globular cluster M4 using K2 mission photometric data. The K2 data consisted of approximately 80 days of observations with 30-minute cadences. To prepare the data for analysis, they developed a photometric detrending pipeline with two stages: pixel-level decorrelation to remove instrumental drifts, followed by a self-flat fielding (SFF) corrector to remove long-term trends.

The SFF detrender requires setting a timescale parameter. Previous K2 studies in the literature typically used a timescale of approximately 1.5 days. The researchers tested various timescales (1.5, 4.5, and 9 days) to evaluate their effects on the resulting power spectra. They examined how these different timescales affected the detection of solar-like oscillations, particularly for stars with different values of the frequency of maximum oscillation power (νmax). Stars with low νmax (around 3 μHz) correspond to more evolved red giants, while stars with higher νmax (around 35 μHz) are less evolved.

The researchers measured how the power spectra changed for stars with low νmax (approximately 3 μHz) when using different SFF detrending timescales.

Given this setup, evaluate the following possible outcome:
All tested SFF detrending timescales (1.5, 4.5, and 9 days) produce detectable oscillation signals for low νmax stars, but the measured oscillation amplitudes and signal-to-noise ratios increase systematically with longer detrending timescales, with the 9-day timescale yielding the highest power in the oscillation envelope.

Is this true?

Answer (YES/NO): NO